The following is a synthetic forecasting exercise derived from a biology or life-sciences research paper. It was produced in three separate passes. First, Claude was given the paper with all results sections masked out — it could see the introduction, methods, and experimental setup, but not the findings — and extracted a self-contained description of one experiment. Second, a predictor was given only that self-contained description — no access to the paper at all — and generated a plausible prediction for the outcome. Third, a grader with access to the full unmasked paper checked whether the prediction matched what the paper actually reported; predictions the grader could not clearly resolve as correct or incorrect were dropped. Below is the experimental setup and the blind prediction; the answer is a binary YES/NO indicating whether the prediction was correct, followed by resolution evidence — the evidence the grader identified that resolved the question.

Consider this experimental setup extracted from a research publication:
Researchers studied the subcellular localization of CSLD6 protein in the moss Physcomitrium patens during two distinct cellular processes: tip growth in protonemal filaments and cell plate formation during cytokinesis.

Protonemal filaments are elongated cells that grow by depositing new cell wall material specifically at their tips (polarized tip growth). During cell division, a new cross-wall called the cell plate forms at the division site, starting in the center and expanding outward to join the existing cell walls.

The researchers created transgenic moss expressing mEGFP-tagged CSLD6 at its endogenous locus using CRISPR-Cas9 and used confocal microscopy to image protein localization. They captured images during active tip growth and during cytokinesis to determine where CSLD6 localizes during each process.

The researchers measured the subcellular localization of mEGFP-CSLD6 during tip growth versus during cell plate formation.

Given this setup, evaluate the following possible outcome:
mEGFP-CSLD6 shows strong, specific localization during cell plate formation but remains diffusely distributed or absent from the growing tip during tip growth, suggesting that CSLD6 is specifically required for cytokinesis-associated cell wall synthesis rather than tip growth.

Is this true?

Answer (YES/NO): NO